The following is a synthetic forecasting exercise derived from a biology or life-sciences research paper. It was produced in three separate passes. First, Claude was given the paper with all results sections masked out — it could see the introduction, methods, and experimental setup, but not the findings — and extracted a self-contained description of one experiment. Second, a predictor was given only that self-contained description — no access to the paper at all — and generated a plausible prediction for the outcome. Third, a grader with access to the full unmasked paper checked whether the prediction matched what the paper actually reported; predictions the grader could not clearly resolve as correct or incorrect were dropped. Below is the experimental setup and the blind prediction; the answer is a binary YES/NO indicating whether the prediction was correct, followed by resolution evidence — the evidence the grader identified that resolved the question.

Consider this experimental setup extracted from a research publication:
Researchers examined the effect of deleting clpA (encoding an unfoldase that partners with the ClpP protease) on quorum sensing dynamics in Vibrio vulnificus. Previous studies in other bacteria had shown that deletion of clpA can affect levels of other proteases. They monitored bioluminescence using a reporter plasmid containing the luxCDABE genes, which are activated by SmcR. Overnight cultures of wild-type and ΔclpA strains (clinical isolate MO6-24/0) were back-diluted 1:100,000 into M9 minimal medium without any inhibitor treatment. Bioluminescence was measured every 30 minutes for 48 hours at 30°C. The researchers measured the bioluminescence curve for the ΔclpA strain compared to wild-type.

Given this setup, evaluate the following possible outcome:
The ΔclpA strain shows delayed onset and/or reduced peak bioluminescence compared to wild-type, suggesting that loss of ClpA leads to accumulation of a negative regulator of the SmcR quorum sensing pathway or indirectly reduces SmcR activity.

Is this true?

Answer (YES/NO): YES